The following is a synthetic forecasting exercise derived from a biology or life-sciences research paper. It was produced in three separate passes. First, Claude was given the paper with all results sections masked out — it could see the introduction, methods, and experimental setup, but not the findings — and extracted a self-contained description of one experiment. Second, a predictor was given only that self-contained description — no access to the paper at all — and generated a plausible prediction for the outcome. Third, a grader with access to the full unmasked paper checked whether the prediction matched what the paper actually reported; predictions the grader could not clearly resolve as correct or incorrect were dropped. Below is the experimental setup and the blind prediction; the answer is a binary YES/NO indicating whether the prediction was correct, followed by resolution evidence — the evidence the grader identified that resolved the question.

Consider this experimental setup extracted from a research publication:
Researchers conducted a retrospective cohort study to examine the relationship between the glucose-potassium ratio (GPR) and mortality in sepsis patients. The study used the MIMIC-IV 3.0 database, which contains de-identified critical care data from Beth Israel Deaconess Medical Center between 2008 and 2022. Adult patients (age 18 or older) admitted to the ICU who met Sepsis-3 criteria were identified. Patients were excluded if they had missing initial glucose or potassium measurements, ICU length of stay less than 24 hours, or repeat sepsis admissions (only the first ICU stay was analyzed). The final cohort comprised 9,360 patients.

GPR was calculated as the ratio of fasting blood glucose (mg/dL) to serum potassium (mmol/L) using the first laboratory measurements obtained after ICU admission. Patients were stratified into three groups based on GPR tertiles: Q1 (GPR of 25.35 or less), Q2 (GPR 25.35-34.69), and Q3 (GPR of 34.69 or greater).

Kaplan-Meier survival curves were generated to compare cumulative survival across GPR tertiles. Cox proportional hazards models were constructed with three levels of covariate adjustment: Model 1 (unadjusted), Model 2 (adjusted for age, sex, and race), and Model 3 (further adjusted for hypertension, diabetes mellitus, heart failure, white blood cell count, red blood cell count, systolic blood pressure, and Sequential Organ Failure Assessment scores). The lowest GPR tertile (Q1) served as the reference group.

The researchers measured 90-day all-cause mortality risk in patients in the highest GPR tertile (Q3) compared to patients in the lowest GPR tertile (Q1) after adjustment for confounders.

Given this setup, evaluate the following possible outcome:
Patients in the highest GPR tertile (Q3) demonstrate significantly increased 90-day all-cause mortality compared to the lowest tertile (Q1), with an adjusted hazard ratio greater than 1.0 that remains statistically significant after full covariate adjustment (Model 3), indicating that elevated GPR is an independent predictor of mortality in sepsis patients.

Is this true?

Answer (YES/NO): NO